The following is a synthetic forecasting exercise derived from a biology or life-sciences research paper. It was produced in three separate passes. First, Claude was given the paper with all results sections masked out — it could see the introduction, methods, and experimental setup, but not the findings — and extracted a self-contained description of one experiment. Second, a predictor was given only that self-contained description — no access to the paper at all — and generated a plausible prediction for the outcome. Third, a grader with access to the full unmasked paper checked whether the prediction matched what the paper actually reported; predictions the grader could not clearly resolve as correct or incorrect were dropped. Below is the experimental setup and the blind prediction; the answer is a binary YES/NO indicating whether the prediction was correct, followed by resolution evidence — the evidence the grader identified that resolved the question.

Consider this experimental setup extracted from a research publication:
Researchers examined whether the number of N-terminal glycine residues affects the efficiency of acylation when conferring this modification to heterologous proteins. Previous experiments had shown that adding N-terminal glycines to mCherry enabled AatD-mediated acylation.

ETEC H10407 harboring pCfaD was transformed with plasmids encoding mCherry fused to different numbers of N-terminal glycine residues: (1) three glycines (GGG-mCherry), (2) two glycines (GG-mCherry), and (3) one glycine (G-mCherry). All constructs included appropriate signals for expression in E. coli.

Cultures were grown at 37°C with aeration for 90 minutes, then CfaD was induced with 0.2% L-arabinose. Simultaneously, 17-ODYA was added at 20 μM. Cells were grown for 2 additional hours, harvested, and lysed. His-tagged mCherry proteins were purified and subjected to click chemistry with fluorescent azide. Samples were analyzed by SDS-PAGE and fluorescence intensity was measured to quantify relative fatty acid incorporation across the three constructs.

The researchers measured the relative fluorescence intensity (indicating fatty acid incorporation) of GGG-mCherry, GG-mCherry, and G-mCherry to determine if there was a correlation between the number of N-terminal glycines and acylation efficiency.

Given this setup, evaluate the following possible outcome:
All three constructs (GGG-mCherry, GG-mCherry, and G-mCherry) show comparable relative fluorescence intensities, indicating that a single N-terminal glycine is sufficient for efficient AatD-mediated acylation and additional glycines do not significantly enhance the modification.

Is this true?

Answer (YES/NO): NO